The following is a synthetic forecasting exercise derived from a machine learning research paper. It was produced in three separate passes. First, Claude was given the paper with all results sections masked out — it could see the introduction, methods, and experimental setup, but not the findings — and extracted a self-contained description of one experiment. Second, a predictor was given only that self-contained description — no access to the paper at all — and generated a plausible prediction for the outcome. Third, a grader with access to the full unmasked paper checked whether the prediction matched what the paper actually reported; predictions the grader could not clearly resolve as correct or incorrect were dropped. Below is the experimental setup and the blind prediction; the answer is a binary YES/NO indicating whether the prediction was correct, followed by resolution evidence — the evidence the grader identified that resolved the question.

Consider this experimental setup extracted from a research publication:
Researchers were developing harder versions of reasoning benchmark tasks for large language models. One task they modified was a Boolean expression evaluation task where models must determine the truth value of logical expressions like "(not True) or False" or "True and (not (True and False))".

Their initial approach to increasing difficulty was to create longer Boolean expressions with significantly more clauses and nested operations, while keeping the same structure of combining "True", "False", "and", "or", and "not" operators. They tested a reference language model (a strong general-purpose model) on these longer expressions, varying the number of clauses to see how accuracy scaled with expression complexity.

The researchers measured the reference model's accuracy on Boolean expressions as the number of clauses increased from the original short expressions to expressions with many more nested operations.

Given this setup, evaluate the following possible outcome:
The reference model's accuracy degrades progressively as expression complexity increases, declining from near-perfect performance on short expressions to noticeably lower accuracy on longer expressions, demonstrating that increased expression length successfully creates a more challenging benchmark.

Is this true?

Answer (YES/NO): NO